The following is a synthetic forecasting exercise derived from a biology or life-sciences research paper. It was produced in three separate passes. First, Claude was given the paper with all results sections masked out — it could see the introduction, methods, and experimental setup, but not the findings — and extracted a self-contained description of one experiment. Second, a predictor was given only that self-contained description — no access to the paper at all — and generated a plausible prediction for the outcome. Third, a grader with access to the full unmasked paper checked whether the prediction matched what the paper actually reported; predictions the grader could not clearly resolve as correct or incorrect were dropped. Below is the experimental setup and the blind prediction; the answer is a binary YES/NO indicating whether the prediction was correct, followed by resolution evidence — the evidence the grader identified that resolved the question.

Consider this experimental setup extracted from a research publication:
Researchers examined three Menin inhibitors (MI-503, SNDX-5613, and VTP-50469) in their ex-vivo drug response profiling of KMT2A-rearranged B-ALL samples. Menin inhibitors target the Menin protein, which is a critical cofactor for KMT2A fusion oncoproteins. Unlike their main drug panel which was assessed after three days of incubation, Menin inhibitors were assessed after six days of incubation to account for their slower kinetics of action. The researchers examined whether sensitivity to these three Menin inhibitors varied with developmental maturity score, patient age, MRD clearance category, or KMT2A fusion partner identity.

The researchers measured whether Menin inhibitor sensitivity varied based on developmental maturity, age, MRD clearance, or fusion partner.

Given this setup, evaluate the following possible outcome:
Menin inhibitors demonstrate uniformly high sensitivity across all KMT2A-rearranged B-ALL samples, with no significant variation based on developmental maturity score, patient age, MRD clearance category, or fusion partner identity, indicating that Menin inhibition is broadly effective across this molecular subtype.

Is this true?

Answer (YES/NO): NO